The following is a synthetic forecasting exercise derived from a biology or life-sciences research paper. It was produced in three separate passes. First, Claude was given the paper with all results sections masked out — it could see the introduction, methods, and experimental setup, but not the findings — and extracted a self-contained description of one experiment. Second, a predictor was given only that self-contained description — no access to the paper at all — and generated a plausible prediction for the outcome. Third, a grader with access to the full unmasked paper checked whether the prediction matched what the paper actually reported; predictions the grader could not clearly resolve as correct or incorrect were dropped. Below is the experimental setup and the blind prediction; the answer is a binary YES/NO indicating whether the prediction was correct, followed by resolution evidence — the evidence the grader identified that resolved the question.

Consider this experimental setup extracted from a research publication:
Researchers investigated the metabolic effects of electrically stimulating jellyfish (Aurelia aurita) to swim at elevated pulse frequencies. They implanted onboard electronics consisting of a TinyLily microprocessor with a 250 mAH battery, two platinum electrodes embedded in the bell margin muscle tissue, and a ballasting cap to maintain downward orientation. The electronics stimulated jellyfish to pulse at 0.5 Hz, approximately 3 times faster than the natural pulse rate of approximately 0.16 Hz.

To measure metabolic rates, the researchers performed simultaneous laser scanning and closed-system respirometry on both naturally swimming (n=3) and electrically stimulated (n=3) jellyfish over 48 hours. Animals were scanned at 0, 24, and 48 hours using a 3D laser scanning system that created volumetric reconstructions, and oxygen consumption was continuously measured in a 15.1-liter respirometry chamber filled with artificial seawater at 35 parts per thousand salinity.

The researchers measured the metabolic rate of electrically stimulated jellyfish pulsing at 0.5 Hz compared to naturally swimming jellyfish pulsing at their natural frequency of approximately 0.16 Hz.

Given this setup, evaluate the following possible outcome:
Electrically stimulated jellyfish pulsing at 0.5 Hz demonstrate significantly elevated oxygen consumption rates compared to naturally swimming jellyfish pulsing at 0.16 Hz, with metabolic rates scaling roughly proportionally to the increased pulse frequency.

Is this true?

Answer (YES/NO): NO